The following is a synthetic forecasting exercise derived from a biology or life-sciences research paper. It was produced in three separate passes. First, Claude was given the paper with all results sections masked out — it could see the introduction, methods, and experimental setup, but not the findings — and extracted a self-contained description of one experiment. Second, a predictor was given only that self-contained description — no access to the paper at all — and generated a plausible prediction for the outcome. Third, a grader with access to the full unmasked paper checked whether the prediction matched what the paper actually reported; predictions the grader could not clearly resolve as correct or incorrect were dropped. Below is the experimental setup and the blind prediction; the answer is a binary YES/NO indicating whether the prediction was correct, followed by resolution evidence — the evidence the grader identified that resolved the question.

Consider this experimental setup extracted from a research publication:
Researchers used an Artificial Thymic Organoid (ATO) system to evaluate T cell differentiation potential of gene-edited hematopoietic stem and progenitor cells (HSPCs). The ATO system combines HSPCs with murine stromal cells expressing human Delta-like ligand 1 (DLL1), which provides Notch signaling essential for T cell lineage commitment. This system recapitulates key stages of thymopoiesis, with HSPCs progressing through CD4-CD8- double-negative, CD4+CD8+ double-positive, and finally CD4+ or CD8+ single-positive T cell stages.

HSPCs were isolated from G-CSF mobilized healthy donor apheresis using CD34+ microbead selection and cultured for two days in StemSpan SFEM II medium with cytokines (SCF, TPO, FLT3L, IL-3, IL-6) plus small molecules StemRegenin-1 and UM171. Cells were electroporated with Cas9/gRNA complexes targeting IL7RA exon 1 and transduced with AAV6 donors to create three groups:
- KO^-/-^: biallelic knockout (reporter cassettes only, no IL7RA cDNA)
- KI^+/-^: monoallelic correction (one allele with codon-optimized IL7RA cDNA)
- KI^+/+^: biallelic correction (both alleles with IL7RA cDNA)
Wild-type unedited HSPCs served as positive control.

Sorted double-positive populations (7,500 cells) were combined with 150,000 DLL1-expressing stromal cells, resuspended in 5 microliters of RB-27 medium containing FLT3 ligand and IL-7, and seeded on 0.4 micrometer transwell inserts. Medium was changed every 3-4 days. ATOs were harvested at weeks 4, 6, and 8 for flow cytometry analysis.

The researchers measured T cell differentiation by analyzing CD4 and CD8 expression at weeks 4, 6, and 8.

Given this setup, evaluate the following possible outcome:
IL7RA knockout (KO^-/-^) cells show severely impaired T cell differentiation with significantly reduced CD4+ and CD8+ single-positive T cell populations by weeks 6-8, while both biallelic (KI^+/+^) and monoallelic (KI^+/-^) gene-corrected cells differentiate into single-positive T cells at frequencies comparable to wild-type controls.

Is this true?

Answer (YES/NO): NO